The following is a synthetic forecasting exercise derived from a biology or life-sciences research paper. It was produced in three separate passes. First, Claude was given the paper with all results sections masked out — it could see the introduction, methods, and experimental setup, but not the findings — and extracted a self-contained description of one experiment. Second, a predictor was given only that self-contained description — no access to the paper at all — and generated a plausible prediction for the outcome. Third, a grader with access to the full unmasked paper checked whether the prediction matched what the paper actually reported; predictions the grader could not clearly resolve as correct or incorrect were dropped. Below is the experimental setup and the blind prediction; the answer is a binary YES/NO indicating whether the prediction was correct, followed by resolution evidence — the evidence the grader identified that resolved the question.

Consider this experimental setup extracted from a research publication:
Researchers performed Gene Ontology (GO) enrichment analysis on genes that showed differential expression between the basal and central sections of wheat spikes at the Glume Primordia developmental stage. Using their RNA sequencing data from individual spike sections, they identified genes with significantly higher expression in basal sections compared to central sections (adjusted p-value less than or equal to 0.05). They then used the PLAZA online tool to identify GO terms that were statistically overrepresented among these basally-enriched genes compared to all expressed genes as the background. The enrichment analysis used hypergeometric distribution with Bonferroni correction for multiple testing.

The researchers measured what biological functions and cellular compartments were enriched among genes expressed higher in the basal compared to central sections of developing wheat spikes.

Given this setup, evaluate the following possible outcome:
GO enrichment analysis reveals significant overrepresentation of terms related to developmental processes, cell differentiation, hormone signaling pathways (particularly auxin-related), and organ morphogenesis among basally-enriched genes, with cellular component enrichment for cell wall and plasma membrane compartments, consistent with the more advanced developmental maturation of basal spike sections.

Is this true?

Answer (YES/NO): NO